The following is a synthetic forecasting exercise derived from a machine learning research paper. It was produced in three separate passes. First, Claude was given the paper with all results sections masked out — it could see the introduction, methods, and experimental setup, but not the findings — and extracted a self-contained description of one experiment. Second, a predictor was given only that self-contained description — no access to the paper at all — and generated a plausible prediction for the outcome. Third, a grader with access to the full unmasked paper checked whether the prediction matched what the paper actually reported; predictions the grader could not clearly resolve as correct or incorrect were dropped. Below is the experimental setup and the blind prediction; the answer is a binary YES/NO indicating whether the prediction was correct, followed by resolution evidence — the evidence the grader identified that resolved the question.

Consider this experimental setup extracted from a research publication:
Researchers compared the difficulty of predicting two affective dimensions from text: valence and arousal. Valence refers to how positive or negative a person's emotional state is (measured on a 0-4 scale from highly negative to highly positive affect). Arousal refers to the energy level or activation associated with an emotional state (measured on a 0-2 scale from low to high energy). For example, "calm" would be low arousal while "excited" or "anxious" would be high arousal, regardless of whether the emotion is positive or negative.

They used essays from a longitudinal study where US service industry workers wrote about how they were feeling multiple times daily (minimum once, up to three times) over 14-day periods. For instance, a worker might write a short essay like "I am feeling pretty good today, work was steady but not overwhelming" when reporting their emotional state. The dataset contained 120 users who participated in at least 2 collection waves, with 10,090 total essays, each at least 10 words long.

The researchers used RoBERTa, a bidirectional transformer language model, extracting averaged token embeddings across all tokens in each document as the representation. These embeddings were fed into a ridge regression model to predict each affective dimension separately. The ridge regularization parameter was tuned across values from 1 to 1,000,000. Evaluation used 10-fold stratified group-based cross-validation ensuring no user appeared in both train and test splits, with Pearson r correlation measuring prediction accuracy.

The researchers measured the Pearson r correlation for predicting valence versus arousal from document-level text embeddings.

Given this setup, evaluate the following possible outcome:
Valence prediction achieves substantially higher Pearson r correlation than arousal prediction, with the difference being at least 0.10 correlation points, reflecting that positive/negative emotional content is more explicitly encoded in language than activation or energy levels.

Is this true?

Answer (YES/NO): YES